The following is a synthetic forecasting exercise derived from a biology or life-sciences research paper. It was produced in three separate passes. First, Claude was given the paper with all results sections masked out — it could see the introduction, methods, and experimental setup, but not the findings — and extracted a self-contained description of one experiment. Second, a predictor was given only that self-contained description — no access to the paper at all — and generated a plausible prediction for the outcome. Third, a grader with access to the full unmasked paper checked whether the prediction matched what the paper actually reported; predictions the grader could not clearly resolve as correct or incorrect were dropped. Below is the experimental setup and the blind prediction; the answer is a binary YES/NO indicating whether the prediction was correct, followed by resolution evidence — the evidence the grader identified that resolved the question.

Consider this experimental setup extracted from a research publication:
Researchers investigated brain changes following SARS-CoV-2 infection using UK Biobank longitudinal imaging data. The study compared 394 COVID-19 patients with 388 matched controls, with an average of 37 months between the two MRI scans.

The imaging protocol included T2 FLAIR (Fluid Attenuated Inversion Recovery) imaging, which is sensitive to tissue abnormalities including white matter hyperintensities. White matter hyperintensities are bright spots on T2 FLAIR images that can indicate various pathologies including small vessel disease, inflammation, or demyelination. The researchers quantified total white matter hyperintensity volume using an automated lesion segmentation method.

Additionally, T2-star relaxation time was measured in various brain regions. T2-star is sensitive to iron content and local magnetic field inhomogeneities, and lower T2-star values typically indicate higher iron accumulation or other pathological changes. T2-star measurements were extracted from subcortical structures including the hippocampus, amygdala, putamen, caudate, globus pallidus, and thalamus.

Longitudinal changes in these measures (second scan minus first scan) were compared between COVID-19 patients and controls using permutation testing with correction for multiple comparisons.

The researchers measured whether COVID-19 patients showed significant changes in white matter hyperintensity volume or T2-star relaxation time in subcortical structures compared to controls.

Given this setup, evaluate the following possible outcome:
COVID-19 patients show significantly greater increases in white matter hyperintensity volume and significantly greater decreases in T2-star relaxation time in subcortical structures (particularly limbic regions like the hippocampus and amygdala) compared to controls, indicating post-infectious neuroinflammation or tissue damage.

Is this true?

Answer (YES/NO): NO